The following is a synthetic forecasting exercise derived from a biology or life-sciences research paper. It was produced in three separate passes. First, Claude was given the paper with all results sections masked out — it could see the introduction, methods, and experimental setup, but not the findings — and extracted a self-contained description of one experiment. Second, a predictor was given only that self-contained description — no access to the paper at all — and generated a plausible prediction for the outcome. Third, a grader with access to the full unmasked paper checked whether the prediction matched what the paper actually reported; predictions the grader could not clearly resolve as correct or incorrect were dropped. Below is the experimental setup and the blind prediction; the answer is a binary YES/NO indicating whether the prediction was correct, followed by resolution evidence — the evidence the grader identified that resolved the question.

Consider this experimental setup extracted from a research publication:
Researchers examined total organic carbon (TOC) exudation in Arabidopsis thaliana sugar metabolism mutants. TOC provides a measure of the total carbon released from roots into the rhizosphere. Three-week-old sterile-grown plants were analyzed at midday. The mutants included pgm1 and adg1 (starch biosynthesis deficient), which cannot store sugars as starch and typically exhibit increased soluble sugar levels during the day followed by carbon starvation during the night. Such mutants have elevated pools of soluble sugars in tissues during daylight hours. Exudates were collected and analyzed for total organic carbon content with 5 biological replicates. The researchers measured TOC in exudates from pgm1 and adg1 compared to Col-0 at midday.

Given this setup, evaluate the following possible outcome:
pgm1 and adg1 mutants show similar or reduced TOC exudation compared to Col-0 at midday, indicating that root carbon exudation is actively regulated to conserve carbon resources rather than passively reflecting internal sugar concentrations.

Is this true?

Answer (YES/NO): YES